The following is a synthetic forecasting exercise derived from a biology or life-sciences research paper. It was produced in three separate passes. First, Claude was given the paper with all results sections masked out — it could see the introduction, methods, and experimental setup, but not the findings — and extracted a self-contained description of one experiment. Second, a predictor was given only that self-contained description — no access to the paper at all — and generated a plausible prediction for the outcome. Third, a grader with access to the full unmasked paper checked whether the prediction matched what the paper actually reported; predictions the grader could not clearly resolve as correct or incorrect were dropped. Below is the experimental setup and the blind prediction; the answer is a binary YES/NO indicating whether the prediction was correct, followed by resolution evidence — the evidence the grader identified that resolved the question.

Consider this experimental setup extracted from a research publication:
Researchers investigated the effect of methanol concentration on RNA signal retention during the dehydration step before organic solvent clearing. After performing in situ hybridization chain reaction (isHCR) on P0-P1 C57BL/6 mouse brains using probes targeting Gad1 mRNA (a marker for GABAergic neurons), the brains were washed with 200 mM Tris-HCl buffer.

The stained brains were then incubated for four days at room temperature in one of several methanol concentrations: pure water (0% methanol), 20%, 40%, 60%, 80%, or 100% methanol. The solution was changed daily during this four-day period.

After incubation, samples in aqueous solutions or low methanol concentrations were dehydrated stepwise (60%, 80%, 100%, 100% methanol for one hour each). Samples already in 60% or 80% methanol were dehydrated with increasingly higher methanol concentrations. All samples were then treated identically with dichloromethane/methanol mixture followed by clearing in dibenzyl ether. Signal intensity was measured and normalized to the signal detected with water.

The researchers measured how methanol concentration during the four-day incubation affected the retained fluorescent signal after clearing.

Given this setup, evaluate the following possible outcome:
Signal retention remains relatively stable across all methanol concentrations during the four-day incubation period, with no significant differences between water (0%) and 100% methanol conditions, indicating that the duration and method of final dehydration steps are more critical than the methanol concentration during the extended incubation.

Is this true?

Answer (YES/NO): NO